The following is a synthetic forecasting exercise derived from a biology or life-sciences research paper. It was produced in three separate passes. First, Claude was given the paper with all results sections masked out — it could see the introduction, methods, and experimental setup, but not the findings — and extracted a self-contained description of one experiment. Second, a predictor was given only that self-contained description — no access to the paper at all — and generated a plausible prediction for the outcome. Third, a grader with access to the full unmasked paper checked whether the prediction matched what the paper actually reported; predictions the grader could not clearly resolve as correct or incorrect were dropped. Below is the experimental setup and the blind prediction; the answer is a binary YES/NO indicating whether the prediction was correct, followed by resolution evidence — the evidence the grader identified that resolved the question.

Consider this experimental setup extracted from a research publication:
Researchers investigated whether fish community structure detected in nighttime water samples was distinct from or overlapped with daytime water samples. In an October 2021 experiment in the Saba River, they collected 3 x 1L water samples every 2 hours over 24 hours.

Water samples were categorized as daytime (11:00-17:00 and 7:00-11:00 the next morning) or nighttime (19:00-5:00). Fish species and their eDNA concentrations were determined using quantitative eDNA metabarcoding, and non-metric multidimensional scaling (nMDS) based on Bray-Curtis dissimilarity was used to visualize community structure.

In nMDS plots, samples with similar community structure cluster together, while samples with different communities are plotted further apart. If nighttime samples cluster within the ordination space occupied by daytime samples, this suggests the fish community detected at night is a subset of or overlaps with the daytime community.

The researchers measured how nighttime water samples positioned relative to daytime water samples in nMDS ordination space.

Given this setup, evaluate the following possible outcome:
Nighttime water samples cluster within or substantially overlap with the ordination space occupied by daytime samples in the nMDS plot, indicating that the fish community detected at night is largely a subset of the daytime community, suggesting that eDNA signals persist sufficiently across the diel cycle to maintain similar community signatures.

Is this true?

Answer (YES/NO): YES